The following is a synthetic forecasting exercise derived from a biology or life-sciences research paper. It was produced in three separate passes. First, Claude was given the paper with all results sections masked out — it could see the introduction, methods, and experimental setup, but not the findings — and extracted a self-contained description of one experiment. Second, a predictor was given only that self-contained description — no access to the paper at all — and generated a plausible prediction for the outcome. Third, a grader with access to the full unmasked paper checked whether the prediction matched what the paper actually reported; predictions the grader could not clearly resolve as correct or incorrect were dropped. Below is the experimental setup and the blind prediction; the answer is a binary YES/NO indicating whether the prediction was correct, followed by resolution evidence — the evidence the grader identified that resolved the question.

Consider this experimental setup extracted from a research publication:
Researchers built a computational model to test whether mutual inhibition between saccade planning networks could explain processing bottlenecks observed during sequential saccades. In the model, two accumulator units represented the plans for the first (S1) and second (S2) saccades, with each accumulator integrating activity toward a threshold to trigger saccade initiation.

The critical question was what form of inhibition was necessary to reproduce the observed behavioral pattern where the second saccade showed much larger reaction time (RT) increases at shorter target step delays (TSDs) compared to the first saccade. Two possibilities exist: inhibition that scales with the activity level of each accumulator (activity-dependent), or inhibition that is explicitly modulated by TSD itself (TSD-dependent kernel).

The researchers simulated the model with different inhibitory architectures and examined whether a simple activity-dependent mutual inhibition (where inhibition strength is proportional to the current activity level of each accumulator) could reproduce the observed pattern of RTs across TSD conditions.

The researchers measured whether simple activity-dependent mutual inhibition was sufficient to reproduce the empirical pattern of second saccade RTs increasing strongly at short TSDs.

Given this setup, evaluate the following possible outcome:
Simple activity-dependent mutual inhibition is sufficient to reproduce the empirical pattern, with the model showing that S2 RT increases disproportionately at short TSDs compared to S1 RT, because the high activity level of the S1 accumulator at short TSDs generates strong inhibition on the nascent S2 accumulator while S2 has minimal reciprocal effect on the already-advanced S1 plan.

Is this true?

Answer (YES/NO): NO